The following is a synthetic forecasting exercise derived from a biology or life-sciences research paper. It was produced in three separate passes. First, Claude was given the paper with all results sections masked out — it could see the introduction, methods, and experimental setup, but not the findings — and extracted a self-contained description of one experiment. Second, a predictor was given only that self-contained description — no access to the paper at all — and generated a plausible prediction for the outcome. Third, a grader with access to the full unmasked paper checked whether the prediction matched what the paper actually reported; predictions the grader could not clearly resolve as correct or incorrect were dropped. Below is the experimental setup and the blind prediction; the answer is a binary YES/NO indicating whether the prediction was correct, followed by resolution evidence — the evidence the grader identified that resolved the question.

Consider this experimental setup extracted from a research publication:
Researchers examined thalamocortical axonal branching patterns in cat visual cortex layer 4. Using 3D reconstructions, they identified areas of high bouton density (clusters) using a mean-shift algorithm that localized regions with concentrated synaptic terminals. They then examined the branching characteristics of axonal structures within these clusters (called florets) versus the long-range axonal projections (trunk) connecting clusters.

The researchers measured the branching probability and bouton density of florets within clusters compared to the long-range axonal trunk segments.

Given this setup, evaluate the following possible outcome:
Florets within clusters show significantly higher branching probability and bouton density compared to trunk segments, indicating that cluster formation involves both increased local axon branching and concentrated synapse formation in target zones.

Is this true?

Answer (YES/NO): YES